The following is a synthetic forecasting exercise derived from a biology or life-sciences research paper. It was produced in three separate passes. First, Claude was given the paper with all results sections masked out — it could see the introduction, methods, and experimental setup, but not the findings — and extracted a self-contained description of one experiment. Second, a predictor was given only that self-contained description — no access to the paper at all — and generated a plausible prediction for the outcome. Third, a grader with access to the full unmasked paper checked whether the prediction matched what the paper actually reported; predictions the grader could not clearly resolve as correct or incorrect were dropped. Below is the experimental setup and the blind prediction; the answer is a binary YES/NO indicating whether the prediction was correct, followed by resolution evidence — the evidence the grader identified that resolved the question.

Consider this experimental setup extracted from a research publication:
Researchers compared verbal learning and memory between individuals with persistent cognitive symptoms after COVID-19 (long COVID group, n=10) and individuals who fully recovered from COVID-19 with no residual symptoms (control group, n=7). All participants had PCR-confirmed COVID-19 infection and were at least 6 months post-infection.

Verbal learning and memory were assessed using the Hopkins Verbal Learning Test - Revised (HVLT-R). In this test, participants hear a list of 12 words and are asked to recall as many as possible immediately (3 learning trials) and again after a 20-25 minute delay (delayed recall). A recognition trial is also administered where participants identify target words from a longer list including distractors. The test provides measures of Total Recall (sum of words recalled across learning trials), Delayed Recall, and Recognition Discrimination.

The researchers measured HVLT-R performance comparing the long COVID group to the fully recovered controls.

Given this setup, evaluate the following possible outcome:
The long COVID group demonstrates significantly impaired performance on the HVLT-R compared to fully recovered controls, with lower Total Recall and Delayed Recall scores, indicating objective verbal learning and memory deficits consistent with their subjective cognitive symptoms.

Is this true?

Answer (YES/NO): NO